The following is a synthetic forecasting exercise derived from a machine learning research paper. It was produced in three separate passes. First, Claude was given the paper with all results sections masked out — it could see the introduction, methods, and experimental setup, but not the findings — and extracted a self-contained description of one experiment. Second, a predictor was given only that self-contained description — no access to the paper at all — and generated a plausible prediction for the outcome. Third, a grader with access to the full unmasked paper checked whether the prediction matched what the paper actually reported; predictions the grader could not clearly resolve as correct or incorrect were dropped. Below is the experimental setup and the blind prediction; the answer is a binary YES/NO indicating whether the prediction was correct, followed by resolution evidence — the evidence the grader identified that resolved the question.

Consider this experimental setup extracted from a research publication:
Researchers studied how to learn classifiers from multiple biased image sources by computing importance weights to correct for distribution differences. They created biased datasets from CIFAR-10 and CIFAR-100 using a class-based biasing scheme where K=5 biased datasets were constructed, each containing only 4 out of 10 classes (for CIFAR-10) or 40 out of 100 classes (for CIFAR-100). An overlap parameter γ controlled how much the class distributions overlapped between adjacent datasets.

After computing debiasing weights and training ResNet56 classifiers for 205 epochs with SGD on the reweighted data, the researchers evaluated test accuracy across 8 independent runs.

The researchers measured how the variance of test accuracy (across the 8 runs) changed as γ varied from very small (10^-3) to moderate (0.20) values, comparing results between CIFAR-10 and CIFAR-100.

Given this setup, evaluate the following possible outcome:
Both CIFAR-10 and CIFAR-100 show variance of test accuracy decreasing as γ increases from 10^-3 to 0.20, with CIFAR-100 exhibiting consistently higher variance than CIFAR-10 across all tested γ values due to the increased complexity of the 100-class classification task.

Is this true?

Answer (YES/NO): NO